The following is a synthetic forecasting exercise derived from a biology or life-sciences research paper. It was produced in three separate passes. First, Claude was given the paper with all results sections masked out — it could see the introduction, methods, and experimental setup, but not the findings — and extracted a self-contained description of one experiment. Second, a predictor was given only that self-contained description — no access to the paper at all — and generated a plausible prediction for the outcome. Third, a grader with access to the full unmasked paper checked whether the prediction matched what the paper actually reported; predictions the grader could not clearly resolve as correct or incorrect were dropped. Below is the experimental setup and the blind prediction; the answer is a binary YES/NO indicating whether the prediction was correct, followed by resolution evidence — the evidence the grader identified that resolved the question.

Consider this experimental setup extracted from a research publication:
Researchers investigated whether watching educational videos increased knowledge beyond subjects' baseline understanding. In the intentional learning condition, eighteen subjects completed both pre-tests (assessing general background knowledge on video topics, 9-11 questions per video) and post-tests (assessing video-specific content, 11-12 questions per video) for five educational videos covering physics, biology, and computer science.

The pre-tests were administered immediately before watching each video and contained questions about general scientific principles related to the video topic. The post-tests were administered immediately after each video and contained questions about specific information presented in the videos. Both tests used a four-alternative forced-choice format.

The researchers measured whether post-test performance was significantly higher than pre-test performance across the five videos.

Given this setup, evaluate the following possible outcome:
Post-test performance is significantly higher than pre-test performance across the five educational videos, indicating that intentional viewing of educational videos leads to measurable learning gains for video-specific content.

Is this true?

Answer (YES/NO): YES